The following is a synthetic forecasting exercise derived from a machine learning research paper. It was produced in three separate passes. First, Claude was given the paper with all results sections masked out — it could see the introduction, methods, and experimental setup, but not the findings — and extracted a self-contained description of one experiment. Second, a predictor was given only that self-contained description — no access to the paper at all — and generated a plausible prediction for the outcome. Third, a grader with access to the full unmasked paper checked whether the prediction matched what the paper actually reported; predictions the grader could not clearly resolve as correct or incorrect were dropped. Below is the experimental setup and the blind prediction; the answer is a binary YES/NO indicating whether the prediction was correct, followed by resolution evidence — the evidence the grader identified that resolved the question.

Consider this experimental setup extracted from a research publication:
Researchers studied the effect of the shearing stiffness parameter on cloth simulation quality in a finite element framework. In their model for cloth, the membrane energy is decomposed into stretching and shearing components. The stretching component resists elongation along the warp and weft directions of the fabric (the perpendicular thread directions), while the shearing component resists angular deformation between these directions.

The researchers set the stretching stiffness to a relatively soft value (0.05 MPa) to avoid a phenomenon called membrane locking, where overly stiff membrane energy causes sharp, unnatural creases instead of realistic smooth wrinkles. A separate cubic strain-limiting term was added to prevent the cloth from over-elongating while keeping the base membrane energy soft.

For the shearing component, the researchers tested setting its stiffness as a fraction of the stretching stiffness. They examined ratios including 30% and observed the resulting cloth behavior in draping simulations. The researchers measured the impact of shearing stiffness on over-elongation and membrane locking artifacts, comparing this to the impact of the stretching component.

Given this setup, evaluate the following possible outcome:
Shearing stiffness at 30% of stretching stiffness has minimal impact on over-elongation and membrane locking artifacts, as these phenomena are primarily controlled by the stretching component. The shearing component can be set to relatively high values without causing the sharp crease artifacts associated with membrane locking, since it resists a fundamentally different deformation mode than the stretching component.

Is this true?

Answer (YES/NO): NO